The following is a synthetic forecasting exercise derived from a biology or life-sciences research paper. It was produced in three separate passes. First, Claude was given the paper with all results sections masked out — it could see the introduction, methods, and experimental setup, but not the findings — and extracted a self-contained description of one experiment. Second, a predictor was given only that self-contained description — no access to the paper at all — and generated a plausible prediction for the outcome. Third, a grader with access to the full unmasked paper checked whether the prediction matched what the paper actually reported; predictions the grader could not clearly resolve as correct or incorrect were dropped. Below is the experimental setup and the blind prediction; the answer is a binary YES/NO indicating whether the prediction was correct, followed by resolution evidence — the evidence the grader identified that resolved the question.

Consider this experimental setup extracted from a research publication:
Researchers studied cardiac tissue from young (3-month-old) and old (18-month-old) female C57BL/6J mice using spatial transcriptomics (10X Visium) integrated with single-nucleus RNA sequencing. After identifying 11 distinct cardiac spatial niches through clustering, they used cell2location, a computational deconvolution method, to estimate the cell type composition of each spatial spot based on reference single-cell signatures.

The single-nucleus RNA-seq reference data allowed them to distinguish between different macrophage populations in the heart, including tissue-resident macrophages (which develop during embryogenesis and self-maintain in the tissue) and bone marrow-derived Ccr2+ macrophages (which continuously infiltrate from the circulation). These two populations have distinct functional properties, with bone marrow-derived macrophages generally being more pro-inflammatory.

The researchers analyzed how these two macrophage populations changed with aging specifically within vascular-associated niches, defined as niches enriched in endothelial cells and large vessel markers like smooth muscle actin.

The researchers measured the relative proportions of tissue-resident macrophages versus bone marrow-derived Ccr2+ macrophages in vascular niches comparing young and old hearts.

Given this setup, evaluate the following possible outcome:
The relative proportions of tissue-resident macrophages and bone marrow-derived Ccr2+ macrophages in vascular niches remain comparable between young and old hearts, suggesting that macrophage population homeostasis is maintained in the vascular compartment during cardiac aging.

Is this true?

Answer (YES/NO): NO